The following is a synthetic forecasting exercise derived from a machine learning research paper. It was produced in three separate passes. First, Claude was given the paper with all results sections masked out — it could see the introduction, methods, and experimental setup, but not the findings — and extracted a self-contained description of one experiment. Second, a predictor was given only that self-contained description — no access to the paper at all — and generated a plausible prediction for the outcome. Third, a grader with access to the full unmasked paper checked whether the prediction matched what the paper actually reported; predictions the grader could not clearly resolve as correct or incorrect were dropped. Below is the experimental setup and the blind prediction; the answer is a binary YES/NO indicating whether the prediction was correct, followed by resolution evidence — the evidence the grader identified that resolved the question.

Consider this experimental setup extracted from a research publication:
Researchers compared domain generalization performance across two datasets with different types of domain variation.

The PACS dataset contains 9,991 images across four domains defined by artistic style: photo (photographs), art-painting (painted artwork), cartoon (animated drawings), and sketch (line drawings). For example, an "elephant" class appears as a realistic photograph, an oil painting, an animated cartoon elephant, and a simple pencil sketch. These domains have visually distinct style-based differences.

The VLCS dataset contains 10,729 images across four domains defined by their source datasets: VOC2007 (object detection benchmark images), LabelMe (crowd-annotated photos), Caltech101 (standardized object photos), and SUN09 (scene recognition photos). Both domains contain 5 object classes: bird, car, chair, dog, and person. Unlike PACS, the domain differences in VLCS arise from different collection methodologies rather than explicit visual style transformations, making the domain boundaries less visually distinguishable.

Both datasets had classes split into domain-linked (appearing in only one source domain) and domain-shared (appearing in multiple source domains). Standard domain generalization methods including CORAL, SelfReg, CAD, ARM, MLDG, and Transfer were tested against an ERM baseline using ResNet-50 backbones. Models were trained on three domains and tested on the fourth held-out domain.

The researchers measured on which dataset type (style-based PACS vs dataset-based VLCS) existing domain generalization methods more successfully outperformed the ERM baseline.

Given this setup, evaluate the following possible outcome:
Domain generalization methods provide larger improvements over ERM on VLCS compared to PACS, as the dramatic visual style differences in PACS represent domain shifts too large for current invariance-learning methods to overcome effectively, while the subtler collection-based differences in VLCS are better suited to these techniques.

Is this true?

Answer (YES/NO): NO